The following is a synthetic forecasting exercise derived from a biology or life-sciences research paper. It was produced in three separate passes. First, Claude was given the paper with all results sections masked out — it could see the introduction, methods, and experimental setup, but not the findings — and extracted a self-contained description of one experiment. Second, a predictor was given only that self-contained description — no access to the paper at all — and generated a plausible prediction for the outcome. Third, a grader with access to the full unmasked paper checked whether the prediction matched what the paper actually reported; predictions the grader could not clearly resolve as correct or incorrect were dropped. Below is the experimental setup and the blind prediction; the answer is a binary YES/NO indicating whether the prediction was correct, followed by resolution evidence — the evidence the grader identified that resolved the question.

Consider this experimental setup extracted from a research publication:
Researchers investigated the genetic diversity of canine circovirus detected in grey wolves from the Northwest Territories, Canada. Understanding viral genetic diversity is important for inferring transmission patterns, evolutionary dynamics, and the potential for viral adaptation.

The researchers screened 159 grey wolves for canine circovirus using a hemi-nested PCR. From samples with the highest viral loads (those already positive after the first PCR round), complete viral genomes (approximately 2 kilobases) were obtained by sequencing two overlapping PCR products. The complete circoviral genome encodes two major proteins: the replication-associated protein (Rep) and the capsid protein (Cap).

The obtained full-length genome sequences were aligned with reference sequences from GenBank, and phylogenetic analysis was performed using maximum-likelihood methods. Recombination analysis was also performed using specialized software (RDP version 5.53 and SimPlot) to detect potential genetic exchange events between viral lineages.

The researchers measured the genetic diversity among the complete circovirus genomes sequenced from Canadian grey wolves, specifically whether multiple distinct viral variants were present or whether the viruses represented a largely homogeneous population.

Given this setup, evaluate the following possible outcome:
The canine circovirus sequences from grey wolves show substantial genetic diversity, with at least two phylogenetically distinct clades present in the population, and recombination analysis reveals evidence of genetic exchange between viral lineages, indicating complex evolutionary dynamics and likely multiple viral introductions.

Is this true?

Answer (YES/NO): YES